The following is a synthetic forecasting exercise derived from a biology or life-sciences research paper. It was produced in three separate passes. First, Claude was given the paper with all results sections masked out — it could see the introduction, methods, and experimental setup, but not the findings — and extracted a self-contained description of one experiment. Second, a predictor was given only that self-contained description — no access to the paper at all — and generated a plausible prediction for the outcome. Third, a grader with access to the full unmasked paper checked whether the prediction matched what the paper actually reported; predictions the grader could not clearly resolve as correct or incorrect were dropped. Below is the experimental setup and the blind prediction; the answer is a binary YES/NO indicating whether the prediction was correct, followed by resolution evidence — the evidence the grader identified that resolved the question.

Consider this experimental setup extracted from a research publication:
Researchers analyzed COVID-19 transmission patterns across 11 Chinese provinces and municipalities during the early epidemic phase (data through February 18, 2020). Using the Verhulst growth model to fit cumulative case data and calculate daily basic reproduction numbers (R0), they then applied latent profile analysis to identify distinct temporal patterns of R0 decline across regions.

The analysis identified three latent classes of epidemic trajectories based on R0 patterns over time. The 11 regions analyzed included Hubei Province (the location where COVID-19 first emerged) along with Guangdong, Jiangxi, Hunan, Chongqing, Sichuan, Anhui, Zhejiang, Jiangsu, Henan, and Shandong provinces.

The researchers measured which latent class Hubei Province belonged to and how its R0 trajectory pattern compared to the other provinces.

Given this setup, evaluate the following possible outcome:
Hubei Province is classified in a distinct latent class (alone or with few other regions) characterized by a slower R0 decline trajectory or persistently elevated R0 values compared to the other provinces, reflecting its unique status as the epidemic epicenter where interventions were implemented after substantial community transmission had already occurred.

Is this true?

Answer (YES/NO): YES